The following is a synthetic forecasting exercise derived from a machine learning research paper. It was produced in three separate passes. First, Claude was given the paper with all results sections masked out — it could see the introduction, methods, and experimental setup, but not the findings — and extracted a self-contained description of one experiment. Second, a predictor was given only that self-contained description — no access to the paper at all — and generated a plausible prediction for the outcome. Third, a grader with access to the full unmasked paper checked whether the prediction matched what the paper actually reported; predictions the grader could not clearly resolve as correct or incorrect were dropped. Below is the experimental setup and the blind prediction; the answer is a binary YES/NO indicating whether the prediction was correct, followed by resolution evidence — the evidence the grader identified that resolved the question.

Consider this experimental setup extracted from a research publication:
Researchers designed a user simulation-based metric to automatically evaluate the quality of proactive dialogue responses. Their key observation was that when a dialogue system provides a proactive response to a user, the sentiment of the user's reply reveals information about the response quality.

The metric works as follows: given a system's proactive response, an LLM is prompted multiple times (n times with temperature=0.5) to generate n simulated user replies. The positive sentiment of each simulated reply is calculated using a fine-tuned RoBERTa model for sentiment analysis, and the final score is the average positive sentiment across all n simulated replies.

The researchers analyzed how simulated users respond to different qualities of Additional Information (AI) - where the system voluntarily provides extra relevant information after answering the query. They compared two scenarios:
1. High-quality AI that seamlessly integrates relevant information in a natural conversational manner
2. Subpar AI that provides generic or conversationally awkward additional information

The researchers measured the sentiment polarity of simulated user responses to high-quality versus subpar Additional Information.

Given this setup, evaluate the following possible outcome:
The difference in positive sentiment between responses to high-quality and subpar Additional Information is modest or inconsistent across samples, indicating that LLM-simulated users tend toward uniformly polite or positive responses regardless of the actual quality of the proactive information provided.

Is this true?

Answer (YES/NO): NO